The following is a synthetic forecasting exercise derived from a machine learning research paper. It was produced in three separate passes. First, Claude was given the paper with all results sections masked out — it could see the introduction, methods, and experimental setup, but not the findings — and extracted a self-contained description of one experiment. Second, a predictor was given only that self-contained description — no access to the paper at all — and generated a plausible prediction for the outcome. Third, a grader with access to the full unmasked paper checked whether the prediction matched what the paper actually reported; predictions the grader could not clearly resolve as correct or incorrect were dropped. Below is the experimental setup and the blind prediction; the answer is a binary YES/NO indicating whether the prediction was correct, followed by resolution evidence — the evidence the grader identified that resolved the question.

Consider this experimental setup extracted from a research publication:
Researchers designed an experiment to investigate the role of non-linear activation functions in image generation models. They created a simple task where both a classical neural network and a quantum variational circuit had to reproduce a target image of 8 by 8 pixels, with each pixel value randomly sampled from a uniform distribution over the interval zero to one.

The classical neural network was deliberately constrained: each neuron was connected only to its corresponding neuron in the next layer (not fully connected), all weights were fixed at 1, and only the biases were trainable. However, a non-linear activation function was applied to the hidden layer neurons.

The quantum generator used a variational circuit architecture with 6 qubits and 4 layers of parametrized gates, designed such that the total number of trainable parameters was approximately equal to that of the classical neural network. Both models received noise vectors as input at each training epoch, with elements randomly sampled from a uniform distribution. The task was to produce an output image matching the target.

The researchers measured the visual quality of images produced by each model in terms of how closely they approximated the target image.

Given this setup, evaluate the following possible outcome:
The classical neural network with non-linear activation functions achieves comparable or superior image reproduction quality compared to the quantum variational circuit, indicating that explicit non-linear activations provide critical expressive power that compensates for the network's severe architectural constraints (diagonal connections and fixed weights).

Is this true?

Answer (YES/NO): YES